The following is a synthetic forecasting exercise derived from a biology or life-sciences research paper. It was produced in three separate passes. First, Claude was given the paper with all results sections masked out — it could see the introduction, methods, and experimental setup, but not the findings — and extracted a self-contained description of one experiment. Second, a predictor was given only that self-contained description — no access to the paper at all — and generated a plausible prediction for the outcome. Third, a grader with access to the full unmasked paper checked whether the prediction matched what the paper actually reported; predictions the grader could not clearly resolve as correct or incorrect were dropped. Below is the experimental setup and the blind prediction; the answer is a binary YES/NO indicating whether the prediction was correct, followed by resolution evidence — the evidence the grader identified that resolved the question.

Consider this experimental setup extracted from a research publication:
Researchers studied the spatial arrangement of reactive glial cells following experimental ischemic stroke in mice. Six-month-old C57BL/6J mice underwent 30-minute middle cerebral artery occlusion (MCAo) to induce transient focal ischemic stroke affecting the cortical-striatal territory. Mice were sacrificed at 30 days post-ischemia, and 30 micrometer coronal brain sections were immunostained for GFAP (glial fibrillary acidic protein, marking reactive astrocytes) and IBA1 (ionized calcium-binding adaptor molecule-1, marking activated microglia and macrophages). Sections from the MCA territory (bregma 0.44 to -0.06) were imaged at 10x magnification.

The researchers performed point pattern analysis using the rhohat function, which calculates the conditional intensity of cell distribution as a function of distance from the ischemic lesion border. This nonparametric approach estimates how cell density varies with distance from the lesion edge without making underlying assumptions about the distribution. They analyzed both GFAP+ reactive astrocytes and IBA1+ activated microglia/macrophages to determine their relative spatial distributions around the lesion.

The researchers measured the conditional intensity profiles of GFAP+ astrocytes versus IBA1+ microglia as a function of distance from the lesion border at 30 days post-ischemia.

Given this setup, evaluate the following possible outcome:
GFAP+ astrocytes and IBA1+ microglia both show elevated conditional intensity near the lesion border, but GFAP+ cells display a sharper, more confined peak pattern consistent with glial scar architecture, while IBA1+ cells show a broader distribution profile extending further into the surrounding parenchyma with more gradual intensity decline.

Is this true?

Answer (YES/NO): NO